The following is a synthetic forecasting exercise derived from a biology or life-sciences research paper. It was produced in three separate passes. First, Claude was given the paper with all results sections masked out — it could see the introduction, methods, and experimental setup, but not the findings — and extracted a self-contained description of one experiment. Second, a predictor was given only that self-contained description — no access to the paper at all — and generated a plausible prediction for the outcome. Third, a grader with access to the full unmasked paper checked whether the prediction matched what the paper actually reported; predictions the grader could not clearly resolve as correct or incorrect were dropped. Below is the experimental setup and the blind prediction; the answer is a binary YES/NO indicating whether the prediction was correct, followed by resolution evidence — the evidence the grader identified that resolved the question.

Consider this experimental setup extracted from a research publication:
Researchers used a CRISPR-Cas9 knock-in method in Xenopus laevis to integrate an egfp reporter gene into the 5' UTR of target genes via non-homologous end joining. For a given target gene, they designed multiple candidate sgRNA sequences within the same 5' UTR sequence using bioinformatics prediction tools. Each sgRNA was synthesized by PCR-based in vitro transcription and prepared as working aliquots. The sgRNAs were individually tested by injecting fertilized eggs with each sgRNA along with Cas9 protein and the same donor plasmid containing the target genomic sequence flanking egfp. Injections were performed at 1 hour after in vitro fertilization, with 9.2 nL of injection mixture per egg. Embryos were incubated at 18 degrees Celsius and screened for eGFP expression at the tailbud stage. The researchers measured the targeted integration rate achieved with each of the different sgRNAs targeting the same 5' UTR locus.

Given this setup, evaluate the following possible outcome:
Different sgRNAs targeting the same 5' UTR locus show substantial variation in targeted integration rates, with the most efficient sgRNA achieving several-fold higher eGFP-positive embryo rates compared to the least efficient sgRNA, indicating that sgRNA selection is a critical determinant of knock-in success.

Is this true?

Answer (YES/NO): YES